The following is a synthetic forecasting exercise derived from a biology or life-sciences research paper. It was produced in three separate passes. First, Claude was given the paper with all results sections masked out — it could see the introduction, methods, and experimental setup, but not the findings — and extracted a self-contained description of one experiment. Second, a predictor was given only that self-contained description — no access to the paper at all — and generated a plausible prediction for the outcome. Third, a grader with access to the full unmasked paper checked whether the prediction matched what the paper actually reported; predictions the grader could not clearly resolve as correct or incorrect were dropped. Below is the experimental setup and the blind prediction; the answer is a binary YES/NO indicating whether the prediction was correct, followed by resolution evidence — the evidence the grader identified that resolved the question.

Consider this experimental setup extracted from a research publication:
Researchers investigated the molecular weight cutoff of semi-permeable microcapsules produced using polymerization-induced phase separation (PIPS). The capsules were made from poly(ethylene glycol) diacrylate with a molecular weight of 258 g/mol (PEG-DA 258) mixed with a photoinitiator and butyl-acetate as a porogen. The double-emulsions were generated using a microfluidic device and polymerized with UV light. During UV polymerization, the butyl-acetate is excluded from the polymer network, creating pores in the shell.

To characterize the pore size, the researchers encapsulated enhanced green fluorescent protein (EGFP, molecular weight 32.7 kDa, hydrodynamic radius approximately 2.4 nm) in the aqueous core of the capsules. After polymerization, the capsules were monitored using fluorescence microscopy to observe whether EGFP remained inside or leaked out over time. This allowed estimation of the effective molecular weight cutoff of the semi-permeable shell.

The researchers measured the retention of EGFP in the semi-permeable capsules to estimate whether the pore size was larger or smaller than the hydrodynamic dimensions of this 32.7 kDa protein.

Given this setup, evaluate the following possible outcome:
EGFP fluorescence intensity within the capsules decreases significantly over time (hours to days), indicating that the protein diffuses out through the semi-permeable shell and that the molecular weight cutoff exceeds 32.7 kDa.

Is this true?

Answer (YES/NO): NO